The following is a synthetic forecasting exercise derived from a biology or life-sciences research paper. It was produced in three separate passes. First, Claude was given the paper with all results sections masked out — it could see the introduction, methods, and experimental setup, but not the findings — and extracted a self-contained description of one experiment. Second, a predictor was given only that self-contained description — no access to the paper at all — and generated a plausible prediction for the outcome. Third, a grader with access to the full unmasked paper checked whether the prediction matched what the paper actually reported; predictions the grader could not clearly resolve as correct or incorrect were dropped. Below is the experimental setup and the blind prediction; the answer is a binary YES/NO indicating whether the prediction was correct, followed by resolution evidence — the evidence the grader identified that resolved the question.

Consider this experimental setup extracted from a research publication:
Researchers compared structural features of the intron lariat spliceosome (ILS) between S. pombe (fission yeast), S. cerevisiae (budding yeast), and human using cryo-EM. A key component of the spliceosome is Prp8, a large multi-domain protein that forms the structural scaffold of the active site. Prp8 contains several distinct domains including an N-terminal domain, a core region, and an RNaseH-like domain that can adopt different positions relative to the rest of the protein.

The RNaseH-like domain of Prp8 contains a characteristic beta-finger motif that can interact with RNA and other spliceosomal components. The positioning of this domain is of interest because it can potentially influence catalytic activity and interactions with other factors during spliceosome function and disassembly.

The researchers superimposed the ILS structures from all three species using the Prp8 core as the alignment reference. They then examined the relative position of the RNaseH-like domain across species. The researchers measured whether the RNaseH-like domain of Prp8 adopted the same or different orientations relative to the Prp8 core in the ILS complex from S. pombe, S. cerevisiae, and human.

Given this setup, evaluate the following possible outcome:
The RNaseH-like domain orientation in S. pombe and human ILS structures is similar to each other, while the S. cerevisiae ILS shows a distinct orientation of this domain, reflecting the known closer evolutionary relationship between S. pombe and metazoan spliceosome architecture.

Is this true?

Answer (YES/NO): YES